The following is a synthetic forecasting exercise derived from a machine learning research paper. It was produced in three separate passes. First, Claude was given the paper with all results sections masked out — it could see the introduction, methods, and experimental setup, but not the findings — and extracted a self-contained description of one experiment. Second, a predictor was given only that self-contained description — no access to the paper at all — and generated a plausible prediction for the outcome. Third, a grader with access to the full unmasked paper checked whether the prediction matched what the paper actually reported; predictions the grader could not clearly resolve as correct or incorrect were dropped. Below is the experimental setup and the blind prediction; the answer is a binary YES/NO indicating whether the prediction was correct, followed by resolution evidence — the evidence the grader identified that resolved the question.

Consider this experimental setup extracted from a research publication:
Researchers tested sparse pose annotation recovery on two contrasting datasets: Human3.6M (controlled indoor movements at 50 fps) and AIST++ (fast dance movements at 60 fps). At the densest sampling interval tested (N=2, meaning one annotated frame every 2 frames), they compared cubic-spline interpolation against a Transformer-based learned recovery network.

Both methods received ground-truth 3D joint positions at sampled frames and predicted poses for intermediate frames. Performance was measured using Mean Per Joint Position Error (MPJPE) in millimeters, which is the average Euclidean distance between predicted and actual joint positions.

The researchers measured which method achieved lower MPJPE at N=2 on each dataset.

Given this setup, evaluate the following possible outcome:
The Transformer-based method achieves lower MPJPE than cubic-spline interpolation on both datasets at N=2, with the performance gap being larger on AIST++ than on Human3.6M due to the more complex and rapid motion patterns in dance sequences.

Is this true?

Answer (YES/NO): NO